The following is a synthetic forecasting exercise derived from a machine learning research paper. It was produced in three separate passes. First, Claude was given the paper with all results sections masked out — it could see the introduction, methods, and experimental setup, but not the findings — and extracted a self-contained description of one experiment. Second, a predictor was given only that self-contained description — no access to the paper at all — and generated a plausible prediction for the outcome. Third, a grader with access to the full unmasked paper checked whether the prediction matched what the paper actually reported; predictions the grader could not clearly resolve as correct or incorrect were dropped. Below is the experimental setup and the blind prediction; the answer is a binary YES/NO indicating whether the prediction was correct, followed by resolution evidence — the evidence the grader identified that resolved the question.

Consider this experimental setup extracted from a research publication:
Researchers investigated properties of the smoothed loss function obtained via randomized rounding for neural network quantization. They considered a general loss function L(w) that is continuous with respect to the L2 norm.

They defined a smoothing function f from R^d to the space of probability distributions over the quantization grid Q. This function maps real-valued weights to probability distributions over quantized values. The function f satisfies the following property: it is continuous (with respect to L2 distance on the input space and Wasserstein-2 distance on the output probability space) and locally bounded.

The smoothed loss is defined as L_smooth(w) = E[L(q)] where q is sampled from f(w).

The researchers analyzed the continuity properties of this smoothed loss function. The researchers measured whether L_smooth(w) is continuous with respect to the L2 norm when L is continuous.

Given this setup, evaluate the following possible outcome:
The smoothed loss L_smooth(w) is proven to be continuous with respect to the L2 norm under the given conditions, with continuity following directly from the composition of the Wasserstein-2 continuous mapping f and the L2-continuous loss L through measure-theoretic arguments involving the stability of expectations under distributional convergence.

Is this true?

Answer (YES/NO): YES